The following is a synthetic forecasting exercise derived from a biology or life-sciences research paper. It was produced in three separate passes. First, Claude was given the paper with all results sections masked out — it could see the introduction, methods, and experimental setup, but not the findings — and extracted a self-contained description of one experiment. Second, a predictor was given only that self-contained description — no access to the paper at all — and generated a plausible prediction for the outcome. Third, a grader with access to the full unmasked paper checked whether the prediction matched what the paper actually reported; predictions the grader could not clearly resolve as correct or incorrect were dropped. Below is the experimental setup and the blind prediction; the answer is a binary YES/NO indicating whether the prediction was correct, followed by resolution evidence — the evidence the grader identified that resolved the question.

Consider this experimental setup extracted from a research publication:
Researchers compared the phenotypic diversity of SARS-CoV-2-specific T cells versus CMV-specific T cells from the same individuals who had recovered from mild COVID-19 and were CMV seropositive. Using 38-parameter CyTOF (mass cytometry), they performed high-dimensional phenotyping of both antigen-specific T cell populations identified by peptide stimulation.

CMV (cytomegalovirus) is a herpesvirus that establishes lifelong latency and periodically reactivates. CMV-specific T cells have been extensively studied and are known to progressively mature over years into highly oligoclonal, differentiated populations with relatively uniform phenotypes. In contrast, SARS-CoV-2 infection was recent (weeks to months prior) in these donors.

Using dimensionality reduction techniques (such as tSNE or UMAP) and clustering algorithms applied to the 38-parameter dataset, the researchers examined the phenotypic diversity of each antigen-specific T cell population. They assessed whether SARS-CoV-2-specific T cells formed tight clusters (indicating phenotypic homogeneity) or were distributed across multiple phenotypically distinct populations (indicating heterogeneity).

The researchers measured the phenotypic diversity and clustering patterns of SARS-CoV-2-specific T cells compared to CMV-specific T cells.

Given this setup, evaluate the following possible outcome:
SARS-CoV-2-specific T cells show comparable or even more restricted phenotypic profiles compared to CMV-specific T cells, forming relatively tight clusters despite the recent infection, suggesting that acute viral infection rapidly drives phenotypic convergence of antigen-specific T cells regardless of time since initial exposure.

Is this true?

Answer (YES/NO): YES